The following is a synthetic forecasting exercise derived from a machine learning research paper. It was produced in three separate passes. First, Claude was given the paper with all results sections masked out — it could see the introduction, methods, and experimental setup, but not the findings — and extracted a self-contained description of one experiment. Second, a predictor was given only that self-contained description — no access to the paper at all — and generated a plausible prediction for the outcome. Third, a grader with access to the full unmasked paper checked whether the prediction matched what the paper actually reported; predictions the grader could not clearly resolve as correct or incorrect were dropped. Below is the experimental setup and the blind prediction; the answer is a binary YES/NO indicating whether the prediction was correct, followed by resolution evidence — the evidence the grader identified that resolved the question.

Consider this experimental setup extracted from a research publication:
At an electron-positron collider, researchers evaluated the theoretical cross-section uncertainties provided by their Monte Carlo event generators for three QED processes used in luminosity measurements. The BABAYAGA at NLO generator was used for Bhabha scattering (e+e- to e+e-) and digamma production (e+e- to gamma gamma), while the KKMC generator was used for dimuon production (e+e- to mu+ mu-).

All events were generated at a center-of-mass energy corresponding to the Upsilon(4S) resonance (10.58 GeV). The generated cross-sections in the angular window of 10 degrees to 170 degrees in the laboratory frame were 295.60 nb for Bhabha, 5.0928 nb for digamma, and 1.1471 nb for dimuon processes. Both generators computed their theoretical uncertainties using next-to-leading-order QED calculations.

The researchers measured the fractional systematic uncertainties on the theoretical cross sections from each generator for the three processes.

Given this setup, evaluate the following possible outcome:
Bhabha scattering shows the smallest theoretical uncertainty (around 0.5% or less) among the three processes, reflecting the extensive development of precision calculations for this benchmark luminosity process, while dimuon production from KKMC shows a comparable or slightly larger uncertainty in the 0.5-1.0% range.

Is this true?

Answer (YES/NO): NO